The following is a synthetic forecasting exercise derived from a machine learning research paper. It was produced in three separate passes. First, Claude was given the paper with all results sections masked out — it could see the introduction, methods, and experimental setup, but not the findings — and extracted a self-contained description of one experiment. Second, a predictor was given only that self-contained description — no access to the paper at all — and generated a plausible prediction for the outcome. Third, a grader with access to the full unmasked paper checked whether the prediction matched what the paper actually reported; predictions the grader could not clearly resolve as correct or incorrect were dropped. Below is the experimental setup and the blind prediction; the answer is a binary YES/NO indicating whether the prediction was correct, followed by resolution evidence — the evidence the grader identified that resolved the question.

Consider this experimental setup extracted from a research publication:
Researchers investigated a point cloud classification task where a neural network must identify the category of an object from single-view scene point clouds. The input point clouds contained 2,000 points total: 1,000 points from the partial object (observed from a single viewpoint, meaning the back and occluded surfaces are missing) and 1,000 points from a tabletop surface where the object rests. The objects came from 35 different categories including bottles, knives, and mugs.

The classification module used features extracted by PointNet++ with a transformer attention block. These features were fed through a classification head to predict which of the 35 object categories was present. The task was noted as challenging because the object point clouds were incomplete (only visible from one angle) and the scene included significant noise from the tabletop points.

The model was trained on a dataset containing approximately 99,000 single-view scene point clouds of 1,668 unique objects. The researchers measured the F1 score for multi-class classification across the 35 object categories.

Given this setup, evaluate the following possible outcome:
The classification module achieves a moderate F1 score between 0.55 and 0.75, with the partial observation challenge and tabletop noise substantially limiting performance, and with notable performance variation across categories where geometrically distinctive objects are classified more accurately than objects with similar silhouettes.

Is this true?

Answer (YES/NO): NO